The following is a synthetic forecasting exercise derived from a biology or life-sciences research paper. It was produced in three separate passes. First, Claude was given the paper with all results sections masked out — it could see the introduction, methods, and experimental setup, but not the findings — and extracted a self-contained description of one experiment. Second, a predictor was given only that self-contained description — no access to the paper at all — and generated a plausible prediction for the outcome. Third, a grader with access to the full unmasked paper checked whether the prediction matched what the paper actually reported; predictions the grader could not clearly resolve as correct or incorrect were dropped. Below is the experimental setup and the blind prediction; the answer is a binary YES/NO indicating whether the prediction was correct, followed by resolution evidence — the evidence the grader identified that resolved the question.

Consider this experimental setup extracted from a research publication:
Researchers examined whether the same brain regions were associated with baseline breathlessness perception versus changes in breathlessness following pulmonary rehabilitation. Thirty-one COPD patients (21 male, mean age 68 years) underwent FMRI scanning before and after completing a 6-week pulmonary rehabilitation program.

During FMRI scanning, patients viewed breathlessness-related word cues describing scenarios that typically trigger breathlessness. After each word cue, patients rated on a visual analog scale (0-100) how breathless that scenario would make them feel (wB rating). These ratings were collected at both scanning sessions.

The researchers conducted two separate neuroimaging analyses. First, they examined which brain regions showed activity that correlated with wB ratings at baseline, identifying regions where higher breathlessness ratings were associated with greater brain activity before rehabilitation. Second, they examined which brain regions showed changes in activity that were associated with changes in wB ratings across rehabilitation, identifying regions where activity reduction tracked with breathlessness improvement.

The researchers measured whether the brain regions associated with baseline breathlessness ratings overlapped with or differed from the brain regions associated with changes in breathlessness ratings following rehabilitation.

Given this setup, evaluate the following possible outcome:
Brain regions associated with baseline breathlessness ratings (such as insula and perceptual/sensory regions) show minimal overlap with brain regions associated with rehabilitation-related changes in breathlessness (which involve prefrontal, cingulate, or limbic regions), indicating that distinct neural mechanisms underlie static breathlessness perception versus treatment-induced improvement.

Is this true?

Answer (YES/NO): NO